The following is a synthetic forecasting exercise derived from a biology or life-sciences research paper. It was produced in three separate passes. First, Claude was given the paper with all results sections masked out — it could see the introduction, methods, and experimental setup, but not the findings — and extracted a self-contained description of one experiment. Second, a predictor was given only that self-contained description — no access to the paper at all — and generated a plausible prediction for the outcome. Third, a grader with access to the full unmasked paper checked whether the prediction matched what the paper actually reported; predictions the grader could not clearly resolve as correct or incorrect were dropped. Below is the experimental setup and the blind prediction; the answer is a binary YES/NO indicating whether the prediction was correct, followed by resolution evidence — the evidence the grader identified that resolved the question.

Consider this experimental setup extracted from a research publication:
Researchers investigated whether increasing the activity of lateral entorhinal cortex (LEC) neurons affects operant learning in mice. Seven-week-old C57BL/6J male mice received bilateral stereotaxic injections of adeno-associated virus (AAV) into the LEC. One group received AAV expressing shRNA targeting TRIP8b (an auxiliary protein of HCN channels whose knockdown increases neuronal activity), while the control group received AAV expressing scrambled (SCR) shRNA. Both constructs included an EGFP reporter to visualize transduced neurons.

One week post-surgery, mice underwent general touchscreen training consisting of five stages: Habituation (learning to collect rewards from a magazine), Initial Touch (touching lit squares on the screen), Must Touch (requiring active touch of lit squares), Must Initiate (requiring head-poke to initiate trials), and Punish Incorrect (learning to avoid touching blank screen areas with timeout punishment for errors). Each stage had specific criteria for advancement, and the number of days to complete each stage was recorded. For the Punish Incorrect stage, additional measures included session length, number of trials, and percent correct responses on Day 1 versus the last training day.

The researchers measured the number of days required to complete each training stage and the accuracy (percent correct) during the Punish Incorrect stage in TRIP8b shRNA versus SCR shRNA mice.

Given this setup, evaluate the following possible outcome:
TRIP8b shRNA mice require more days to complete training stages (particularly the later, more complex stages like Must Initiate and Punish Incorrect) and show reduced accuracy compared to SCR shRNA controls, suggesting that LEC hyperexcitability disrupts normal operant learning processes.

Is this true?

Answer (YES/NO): NO